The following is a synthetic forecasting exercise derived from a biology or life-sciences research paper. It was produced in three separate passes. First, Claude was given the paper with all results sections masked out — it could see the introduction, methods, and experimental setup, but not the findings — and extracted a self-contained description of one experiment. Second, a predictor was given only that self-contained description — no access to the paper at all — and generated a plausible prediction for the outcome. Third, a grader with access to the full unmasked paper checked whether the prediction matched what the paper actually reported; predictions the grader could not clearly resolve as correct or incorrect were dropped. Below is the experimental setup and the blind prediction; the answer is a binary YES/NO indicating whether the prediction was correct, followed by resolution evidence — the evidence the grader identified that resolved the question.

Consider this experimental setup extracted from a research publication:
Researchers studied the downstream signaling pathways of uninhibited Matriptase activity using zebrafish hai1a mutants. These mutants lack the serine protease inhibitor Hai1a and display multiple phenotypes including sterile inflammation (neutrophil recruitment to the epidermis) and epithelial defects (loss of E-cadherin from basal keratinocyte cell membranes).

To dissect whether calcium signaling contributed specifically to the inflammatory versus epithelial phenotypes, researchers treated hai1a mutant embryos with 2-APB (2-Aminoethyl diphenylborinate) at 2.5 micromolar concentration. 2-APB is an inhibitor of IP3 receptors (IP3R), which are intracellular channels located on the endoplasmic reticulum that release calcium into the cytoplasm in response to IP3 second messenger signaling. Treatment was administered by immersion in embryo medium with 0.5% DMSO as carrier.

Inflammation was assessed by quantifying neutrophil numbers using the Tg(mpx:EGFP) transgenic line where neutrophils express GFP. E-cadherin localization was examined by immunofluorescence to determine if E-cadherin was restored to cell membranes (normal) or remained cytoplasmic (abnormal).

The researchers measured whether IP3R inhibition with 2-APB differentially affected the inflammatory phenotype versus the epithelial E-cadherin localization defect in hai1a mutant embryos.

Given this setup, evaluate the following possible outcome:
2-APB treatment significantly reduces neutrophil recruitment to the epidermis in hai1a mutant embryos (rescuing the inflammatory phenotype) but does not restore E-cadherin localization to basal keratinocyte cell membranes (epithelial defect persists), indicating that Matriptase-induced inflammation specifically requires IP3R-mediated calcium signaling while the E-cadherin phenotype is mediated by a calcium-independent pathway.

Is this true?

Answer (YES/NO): NO